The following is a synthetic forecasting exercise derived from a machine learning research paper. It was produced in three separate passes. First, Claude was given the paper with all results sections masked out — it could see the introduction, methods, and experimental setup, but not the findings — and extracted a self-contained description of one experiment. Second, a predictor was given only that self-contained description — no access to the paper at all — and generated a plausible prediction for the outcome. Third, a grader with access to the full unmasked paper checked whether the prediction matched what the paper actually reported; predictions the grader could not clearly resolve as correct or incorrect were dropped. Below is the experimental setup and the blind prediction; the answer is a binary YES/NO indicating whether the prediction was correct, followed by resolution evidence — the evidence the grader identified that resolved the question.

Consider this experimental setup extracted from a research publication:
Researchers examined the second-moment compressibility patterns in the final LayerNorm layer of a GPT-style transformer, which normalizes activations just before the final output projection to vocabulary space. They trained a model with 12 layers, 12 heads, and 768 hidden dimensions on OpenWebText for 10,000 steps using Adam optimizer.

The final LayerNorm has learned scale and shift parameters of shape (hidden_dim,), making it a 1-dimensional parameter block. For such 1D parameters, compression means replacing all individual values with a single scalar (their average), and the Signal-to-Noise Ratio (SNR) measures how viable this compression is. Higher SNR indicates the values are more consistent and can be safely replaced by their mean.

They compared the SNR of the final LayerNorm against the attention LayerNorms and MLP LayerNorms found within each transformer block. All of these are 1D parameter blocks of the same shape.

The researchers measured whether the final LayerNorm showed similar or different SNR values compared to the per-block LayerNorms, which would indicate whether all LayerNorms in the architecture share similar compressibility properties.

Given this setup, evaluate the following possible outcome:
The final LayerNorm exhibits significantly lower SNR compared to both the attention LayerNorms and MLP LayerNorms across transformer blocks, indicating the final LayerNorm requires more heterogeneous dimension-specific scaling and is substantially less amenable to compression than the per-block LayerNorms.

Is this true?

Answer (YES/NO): NO